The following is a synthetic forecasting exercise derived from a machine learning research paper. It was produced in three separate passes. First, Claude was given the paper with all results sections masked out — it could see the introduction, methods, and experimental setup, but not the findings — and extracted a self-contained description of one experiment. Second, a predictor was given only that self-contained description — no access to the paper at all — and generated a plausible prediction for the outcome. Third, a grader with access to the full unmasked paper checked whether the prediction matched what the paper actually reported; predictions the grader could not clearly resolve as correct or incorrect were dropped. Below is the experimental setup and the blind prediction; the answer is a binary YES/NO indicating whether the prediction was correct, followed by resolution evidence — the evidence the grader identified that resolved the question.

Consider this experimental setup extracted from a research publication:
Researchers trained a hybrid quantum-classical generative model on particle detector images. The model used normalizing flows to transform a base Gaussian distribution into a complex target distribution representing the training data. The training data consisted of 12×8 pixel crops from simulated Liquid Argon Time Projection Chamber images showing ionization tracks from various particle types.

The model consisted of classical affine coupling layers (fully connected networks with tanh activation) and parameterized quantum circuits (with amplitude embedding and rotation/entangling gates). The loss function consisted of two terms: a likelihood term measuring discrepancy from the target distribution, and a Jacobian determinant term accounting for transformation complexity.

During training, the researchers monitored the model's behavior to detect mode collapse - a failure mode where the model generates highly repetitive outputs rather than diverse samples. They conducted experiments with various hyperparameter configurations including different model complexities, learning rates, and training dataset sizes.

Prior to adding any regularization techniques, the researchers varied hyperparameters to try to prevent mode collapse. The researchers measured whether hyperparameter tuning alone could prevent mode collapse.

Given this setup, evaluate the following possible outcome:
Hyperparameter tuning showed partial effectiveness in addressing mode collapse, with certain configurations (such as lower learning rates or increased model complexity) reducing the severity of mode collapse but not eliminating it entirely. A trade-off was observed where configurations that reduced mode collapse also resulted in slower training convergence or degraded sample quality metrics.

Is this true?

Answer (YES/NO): NO